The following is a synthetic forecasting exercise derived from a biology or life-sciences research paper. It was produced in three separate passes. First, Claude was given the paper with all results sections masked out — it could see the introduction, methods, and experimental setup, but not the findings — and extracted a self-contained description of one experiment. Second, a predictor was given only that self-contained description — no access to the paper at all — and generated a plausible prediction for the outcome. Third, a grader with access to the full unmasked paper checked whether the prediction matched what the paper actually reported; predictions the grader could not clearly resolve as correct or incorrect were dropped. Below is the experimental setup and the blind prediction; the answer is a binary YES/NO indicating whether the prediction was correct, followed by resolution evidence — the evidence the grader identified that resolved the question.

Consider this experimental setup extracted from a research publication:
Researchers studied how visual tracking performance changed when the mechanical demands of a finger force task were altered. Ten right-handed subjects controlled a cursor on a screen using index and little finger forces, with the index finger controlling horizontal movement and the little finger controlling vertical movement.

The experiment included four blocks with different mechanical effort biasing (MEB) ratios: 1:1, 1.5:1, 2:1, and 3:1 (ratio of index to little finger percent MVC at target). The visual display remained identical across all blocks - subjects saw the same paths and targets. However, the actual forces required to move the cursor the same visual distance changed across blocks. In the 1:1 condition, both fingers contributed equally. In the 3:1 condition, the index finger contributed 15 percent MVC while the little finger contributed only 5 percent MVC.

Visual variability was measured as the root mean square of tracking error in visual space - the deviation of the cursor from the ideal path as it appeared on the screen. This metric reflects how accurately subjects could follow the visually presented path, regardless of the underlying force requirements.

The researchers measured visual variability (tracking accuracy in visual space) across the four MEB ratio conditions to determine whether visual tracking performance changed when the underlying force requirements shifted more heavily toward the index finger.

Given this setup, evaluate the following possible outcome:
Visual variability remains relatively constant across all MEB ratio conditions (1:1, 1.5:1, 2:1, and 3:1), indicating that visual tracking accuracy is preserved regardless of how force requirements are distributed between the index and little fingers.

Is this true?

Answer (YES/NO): NO